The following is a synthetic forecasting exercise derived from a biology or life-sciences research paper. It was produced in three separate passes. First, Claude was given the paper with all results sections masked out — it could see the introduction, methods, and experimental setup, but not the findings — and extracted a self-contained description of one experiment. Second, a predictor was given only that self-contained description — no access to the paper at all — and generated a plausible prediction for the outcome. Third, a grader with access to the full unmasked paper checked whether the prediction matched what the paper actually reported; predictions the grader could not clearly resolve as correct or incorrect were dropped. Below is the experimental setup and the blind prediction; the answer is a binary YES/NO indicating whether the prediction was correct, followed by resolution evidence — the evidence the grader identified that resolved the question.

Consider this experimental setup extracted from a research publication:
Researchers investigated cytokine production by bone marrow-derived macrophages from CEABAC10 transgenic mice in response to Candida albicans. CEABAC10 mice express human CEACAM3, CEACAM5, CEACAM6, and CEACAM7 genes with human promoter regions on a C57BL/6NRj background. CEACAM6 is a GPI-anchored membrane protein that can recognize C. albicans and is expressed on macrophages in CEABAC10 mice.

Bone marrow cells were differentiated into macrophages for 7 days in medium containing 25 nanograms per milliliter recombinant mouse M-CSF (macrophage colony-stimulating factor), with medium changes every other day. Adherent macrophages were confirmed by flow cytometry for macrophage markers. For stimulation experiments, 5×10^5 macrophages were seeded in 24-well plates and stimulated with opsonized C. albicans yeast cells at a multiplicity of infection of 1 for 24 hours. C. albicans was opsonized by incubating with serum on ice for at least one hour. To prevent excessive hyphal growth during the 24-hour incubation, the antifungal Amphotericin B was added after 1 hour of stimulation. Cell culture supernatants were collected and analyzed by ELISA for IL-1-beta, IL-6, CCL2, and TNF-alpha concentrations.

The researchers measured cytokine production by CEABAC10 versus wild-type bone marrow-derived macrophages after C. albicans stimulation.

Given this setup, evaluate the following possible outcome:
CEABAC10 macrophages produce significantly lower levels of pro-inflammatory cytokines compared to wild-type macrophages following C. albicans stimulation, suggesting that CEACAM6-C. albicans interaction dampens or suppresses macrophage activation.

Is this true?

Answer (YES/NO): NO